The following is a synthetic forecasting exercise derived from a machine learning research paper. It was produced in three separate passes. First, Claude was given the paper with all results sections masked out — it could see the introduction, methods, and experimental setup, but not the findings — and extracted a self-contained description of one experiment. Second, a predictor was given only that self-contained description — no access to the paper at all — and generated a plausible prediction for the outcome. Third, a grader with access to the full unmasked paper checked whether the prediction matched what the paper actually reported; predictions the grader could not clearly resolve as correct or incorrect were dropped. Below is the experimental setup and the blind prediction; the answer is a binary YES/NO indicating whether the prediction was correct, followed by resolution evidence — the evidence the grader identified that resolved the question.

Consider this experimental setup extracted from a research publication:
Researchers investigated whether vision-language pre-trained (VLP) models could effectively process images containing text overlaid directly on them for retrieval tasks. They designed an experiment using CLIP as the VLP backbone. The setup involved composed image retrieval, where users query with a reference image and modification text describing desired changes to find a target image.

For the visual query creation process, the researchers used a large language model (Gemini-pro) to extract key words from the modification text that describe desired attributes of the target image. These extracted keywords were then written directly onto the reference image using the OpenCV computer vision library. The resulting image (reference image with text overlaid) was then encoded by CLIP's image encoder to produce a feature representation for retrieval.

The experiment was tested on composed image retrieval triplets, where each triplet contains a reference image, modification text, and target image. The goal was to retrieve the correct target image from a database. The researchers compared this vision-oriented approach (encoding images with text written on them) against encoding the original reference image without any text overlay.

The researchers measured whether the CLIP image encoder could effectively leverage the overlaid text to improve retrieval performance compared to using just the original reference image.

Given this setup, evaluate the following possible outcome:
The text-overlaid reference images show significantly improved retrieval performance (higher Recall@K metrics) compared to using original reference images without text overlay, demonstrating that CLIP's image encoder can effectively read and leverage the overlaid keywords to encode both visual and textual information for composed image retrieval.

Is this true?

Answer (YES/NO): YES